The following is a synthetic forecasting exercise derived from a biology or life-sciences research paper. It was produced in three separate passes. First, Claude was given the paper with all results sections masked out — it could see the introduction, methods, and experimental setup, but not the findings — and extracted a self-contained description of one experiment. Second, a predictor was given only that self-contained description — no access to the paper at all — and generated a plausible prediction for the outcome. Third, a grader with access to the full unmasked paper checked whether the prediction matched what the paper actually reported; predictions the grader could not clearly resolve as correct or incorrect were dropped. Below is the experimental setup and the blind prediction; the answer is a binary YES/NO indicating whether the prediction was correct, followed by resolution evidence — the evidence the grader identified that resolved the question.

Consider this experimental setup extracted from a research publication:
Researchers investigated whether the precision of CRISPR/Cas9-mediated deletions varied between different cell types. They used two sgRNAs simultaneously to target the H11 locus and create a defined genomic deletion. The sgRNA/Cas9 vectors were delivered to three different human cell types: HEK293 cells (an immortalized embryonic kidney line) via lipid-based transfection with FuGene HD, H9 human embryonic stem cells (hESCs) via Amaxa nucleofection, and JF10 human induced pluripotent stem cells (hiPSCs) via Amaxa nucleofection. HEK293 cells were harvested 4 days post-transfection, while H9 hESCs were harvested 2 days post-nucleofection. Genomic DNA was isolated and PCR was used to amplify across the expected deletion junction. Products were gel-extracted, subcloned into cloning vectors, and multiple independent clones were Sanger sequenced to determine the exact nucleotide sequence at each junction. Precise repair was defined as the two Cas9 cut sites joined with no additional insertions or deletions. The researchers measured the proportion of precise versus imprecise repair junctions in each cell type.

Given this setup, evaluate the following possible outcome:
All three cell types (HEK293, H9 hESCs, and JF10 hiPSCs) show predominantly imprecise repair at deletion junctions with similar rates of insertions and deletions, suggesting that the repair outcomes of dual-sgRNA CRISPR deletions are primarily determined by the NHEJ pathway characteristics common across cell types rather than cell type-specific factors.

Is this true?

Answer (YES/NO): NO